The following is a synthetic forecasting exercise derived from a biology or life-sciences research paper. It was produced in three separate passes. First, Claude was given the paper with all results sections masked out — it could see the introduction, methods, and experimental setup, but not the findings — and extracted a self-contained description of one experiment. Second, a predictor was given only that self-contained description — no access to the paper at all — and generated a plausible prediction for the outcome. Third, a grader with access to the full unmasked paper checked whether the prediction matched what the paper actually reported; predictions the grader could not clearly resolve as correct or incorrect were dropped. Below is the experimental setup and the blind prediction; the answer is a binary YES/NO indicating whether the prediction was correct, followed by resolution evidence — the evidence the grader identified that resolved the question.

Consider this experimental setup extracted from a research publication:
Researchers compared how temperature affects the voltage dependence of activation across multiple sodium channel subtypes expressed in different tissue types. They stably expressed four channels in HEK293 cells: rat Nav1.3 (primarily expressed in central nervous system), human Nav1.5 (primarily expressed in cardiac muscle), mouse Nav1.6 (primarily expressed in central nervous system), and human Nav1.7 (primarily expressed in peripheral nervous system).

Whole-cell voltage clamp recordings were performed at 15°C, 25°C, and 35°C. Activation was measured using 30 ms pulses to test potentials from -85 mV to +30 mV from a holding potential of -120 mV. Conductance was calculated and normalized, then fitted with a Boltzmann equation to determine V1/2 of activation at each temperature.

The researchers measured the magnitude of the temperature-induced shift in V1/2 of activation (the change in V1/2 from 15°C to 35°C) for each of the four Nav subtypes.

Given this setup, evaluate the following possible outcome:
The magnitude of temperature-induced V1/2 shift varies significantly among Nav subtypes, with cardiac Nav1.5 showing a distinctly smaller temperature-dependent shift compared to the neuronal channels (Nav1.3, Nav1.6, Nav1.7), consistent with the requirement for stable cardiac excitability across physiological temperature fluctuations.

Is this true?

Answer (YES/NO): NO